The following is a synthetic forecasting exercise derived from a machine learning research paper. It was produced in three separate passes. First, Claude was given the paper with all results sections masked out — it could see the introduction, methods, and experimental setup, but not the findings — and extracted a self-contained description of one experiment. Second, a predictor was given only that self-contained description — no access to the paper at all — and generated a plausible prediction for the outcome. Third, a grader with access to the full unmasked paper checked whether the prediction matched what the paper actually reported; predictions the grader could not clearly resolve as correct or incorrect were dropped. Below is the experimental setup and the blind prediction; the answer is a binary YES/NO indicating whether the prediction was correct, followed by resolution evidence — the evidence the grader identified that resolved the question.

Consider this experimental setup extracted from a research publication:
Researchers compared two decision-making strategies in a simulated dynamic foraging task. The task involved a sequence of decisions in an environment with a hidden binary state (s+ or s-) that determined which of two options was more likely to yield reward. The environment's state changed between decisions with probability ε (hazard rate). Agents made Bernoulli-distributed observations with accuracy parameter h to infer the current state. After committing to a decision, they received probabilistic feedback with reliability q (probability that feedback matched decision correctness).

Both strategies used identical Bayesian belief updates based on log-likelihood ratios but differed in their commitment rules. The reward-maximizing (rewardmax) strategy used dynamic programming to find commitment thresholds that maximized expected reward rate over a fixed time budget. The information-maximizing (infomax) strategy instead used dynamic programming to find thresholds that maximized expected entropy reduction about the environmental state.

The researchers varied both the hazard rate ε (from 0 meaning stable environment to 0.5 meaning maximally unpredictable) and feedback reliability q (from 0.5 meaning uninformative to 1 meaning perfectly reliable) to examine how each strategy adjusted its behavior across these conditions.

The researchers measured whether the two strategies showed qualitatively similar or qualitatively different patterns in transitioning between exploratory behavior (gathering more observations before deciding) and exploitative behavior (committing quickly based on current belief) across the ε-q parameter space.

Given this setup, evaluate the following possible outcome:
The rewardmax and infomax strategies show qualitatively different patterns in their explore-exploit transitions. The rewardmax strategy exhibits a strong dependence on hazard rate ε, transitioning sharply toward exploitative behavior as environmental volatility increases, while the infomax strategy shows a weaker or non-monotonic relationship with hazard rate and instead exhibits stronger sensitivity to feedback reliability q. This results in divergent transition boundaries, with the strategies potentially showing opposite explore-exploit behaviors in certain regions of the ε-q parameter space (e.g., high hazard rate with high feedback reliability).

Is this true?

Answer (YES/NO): NO